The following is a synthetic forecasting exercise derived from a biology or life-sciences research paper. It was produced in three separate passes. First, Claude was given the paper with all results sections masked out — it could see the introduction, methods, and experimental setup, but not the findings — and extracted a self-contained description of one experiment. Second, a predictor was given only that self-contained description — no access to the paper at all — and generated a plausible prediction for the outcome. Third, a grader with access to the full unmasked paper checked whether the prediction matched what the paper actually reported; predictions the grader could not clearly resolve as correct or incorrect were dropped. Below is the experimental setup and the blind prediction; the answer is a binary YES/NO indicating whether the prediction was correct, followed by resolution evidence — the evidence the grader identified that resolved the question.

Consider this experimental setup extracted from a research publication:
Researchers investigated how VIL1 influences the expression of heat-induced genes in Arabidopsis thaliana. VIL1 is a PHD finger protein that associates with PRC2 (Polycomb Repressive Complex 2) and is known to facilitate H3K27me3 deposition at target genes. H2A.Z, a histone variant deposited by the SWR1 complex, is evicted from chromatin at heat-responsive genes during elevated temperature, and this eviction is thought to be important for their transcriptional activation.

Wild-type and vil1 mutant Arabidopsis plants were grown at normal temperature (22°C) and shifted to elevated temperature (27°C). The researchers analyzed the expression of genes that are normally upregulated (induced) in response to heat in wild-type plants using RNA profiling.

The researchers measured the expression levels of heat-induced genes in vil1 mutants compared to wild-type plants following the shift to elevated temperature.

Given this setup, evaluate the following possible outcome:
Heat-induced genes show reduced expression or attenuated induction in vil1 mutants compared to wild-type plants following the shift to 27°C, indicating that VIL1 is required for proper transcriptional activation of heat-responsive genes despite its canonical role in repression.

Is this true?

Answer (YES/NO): YES